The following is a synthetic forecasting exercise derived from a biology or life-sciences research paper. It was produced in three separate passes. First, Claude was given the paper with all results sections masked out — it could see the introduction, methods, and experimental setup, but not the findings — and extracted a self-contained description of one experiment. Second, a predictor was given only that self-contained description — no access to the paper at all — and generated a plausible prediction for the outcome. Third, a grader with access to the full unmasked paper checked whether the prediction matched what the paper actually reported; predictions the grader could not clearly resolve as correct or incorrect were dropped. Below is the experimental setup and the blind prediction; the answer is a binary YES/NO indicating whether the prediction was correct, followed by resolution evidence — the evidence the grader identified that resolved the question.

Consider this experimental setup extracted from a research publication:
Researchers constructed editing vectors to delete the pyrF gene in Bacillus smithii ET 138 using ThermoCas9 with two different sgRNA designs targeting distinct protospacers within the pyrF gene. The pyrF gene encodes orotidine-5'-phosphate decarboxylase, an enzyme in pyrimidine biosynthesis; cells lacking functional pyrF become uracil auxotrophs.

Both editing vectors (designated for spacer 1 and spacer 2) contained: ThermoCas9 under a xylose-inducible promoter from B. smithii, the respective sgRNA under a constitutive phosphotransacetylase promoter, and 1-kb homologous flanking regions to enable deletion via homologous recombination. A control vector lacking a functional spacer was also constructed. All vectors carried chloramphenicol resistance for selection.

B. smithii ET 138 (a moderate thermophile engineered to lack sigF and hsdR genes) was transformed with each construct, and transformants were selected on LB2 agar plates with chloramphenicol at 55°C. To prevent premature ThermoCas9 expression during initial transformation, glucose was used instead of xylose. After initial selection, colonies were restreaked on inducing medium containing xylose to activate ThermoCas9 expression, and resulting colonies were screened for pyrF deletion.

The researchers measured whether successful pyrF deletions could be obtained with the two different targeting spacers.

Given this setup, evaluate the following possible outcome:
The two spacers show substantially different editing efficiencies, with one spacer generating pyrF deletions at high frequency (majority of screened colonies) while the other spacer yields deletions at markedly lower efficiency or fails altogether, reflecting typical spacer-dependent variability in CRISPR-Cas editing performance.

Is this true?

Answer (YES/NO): YES